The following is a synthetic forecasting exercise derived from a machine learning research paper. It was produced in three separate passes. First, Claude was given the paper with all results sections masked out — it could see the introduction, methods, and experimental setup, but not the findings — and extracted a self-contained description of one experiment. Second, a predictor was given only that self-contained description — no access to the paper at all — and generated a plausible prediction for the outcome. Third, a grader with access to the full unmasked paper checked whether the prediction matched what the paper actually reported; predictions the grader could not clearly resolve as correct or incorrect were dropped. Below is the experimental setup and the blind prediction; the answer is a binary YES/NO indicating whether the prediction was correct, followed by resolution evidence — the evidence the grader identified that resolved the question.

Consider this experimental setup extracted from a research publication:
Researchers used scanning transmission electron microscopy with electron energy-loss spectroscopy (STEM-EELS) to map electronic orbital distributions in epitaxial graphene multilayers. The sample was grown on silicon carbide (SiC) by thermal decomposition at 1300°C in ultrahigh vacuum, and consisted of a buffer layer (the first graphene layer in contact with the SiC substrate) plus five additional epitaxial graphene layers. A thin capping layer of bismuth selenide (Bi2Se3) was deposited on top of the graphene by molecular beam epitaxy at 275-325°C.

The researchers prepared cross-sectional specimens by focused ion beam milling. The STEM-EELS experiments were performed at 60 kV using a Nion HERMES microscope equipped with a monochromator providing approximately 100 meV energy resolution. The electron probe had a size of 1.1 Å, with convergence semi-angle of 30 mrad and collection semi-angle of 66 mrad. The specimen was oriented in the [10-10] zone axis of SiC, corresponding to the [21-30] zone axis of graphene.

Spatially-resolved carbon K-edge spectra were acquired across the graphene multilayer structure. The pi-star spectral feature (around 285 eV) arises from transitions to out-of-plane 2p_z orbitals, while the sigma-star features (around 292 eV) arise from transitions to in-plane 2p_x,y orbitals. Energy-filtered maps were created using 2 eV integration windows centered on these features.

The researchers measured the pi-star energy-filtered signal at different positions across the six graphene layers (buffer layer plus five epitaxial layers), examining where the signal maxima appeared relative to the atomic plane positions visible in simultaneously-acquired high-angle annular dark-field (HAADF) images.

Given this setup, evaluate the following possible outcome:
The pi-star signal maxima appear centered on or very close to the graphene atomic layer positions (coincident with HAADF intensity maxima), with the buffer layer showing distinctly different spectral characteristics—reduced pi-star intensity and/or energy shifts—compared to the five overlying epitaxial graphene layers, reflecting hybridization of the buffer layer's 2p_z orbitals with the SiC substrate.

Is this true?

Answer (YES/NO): NO